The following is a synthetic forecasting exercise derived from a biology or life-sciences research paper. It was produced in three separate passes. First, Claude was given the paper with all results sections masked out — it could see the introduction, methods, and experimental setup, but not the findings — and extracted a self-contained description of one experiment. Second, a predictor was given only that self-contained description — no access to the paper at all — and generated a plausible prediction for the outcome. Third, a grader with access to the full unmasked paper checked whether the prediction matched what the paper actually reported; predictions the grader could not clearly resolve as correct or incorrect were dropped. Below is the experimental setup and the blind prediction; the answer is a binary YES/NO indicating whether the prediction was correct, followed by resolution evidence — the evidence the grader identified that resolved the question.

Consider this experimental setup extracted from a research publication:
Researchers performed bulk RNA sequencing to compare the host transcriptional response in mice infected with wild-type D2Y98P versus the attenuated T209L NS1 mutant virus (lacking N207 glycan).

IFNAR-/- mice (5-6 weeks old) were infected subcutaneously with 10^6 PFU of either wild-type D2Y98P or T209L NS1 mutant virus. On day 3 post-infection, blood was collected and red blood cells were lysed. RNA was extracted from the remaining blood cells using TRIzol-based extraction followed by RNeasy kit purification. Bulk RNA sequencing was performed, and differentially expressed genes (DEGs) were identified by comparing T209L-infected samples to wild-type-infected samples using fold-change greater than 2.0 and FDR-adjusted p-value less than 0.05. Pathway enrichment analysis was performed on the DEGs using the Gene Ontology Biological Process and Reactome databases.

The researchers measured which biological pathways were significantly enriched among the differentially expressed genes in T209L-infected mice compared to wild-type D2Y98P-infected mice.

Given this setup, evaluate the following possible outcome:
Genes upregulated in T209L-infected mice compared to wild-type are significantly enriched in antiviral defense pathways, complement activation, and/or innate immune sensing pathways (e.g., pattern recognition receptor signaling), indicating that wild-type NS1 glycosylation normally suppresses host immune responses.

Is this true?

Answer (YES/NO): NO